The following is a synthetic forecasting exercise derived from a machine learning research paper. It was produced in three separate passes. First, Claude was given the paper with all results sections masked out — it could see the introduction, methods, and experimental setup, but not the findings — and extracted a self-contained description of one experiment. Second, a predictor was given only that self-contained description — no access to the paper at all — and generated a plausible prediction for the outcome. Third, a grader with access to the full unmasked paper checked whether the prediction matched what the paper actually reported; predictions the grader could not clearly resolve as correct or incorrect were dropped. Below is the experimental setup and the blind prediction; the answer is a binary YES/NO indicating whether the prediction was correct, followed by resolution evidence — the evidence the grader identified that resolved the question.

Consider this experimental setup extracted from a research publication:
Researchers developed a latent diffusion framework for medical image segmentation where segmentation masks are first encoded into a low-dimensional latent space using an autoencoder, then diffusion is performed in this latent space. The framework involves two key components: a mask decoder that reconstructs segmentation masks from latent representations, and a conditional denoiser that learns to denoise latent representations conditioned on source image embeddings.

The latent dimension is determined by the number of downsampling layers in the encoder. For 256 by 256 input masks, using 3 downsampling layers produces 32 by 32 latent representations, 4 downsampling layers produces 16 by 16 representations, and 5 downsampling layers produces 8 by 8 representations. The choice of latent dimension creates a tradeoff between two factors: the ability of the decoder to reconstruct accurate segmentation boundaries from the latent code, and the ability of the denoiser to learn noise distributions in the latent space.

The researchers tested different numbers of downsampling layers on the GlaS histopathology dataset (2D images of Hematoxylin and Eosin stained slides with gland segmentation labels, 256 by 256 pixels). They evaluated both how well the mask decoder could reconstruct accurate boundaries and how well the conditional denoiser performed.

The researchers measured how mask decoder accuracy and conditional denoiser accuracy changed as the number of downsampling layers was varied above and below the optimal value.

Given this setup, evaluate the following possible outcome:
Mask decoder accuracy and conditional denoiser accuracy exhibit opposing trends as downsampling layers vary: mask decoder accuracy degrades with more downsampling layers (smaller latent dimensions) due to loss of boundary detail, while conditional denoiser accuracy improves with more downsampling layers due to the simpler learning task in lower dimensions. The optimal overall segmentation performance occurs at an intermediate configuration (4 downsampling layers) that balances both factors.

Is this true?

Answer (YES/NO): YES